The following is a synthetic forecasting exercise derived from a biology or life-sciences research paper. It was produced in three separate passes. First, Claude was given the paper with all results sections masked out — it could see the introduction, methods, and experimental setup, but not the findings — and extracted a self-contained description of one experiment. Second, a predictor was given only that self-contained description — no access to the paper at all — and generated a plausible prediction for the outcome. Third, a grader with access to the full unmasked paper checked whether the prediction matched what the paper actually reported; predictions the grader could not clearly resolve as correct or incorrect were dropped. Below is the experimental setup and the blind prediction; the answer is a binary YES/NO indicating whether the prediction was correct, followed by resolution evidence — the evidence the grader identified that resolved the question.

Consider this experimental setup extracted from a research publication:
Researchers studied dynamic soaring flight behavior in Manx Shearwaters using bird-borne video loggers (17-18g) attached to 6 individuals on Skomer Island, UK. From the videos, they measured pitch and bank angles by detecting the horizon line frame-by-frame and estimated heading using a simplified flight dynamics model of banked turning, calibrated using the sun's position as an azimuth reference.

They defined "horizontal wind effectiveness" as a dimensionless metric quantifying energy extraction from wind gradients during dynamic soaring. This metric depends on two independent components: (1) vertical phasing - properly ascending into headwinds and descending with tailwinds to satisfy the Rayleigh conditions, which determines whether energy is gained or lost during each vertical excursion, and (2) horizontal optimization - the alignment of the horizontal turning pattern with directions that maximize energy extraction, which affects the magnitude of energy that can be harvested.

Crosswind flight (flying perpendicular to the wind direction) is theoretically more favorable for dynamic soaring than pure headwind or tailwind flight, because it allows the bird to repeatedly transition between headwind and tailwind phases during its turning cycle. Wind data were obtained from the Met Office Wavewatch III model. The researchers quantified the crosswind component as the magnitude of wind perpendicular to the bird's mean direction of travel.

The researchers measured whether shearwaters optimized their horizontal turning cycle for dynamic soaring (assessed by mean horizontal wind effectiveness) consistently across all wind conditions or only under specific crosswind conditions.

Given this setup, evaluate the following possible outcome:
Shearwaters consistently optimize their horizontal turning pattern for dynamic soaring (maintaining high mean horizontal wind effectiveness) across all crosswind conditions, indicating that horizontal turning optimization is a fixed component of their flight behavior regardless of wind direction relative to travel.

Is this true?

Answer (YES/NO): NO